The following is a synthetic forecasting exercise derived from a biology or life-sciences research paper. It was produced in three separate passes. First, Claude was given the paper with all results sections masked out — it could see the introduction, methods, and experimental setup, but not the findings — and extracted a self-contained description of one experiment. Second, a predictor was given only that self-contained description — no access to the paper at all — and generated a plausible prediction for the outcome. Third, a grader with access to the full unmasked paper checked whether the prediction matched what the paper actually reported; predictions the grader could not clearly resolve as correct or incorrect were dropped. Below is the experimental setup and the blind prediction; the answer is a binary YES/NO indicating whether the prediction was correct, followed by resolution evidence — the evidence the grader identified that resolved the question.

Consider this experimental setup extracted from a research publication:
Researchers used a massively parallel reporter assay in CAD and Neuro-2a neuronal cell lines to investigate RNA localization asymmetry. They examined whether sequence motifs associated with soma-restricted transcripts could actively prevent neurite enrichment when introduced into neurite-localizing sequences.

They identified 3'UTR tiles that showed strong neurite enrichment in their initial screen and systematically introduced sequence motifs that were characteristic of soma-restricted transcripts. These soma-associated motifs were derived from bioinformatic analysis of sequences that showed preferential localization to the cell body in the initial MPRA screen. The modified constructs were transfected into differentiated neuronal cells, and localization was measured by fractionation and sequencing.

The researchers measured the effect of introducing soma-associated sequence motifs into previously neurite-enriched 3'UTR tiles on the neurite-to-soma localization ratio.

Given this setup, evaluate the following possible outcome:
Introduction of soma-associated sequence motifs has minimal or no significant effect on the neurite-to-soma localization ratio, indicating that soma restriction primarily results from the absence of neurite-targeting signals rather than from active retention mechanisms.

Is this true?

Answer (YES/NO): NO